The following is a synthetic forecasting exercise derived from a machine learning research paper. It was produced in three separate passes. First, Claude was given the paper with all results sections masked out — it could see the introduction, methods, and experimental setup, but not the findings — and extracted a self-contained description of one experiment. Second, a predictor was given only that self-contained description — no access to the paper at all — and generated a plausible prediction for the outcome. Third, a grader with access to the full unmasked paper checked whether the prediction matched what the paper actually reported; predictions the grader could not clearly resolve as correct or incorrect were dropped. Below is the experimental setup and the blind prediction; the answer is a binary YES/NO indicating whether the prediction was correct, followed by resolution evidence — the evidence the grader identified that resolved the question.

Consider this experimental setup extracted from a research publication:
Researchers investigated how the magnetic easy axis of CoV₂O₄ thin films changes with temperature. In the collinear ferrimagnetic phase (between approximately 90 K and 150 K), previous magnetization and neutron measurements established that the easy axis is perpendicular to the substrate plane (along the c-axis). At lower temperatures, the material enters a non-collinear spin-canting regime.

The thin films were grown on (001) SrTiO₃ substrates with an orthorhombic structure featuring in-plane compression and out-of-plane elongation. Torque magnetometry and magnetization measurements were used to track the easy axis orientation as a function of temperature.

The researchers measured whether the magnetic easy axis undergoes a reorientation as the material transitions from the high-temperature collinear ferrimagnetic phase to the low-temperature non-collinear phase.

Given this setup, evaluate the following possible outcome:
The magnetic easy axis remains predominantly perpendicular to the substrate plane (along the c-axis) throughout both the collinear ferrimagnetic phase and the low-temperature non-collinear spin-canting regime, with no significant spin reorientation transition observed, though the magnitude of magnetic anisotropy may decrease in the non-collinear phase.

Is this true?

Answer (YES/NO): NO